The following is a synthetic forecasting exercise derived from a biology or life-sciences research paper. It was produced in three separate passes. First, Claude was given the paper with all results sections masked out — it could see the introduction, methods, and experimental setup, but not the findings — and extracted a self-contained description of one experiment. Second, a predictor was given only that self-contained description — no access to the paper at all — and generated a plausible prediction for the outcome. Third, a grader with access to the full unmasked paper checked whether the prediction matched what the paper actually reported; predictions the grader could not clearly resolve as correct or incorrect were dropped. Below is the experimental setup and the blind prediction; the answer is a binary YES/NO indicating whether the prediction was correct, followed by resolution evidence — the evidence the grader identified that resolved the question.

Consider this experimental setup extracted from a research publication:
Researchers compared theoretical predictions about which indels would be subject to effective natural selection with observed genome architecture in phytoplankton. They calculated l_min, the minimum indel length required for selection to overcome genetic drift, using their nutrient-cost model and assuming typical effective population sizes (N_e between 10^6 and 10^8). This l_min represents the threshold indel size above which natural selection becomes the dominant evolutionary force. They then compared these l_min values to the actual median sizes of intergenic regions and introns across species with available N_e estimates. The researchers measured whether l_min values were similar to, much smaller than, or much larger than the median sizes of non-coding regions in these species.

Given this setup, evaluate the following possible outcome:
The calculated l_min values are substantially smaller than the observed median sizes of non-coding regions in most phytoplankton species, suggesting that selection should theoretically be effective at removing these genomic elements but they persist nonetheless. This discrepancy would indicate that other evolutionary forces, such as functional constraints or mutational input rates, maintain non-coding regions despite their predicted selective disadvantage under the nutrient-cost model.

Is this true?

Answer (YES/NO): NO